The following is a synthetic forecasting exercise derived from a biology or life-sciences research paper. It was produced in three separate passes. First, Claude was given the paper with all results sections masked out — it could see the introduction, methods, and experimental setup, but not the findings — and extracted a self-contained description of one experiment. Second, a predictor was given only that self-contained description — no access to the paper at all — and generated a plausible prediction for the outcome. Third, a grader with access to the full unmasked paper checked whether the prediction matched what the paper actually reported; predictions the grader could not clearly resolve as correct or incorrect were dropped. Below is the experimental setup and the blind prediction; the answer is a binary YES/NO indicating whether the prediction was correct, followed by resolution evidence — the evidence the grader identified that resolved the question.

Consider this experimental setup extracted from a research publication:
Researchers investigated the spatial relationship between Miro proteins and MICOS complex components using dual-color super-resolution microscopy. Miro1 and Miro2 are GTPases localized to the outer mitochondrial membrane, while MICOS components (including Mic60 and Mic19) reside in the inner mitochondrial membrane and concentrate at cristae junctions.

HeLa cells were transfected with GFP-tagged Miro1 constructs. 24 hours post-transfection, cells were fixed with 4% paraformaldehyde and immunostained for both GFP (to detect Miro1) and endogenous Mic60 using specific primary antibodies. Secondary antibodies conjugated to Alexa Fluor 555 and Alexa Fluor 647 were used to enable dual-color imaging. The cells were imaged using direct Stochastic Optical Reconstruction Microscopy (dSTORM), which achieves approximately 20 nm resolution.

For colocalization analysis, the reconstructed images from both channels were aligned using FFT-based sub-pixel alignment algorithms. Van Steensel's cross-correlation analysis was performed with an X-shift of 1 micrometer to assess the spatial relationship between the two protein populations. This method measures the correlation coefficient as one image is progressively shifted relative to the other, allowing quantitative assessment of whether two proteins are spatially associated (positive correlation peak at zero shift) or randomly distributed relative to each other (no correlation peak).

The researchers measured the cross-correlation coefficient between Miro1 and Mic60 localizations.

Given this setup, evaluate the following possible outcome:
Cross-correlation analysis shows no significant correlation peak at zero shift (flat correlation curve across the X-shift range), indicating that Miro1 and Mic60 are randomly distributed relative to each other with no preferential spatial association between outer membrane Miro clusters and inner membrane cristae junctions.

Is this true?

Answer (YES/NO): NO